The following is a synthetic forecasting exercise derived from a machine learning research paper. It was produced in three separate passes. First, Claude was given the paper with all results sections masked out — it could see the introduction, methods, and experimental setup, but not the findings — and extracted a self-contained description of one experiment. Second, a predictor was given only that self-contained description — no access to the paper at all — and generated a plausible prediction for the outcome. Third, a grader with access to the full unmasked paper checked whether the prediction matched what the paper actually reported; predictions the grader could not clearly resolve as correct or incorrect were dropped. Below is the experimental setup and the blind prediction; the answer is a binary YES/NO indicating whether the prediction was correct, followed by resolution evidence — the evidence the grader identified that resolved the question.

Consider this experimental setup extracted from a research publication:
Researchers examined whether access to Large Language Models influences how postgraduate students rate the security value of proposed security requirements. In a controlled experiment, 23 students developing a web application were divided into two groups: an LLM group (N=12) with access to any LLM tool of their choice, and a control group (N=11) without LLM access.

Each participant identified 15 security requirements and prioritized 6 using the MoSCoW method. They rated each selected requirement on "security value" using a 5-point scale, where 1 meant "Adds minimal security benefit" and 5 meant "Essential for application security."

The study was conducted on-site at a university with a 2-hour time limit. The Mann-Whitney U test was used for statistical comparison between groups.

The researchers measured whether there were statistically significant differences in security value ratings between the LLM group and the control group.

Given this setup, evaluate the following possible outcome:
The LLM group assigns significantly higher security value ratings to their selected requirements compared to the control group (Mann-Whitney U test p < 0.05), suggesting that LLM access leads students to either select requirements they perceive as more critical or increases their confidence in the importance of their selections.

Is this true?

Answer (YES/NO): NO